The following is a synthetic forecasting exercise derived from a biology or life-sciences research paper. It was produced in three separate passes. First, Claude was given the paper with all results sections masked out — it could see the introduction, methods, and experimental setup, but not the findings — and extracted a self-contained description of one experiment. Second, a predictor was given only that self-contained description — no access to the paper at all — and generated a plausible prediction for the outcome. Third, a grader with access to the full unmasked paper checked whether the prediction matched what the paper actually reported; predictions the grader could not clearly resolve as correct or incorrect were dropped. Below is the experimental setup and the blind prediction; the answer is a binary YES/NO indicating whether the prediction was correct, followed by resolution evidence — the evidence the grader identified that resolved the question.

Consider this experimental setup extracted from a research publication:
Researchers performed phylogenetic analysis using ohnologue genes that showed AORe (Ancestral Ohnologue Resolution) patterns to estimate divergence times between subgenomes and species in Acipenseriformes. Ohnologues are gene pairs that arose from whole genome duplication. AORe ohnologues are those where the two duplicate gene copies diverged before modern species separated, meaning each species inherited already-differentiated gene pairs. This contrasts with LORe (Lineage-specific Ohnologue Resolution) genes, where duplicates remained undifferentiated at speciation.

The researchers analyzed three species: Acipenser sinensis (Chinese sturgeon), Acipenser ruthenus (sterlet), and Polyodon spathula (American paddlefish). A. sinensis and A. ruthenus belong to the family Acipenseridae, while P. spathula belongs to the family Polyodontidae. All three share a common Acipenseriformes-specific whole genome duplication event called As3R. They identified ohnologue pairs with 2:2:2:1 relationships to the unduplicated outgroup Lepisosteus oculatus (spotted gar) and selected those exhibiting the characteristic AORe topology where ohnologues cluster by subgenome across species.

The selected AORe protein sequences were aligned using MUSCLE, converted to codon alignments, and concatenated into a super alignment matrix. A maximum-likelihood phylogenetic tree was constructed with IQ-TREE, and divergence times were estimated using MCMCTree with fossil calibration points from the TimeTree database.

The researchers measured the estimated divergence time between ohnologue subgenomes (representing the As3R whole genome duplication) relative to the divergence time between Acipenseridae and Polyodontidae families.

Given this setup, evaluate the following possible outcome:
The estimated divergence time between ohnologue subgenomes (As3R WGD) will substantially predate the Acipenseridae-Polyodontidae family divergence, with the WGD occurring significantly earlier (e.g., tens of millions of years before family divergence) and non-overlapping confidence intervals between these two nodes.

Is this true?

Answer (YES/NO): YES